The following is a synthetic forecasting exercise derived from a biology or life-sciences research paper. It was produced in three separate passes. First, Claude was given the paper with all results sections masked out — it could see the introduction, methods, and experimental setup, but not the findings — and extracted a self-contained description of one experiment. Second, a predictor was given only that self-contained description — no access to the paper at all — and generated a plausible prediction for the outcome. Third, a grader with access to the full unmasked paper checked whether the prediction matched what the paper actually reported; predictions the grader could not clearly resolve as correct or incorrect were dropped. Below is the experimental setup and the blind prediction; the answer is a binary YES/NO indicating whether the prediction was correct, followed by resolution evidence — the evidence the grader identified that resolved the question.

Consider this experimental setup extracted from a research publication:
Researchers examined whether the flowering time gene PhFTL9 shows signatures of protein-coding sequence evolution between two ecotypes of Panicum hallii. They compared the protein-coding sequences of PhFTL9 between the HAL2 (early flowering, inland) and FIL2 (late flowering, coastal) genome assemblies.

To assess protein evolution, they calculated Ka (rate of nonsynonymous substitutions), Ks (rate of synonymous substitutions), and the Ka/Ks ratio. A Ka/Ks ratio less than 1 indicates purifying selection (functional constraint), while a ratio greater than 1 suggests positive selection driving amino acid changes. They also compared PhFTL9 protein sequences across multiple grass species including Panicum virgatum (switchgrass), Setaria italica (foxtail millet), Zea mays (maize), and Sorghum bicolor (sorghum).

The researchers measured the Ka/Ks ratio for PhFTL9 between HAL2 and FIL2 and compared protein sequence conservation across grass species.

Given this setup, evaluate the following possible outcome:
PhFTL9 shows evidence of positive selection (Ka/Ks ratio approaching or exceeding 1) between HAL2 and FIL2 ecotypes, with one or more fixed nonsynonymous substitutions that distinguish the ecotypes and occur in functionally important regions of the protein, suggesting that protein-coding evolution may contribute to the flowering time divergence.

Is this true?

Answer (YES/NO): NO